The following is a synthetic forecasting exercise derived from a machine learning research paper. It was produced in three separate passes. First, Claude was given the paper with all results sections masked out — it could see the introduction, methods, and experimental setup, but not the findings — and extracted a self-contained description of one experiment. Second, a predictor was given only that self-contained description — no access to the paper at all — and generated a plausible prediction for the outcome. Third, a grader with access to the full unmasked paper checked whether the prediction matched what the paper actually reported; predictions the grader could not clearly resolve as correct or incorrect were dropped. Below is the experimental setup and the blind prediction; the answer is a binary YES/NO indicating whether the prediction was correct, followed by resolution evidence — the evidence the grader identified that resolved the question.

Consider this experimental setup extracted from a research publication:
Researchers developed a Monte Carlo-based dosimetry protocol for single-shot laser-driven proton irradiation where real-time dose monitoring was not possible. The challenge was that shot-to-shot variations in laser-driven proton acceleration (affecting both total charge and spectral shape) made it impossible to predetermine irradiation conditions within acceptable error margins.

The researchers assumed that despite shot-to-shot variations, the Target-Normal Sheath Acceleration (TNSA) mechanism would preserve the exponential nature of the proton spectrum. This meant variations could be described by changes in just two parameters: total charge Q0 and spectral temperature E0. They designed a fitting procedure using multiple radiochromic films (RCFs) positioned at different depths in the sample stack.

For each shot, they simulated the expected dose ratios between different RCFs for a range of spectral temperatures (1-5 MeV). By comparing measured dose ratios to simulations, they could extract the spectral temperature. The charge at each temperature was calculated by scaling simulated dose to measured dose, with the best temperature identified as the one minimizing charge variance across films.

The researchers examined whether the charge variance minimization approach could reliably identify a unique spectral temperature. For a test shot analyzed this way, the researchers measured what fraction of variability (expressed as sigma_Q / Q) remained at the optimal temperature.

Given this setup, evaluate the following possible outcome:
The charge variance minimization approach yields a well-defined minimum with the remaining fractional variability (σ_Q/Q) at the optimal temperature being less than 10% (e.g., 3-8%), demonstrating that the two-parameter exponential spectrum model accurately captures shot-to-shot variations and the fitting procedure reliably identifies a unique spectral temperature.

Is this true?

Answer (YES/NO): YES